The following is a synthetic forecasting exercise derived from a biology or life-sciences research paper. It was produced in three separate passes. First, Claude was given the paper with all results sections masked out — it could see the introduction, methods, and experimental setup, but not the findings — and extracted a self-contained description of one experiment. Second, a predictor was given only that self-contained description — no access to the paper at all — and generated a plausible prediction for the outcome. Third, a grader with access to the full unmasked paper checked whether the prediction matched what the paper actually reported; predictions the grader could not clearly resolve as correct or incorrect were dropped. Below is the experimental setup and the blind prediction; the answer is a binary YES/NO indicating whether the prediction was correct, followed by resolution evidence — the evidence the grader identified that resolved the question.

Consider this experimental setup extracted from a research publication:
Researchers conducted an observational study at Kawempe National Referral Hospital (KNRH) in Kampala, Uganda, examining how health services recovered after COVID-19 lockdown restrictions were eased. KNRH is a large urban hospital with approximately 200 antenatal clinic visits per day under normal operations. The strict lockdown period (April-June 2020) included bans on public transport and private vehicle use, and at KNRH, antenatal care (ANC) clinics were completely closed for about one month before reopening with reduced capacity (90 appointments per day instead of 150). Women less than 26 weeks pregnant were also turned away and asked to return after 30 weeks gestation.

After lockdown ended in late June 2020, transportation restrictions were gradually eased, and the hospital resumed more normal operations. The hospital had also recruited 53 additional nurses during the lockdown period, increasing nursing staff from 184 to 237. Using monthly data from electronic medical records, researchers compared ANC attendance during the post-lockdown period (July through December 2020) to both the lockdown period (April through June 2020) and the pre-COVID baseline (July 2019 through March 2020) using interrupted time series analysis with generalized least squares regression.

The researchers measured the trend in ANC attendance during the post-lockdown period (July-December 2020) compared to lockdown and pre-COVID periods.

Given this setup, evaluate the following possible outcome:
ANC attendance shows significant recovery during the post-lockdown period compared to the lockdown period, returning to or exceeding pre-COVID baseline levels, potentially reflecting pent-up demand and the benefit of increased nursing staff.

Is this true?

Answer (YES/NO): NO